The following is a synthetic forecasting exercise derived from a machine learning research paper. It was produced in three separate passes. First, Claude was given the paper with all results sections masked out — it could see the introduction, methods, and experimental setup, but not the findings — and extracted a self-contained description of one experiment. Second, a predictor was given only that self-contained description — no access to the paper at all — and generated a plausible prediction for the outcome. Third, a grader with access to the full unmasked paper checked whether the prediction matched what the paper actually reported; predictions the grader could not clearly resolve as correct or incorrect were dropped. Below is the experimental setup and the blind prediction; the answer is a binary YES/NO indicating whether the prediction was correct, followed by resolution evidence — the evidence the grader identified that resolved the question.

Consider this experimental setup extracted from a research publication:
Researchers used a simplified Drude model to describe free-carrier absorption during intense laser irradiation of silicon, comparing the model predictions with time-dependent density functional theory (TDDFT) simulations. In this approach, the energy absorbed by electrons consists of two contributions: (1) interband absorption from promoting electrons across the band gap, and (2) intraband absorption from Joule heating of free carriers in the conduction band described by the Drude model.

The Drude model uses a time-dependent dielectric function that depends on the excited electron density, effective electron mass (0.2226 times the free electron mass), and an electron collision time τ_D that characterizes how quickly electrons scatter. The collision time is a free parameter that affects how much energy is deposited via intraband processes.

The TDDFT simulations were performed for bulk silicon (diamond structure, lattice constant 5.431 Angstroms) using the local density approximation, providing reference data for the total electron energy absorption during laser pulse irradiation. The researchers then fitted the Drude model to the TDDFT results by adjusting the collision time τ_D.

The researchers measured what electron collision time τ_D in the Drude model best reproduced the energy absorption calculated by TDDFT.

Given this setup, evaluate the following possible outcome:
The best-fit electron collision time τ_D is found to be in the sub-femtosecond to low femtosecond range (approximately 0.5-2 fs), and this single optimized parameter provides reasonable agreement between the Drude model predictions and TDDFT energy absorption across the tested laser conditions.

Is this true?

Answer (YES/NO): NO